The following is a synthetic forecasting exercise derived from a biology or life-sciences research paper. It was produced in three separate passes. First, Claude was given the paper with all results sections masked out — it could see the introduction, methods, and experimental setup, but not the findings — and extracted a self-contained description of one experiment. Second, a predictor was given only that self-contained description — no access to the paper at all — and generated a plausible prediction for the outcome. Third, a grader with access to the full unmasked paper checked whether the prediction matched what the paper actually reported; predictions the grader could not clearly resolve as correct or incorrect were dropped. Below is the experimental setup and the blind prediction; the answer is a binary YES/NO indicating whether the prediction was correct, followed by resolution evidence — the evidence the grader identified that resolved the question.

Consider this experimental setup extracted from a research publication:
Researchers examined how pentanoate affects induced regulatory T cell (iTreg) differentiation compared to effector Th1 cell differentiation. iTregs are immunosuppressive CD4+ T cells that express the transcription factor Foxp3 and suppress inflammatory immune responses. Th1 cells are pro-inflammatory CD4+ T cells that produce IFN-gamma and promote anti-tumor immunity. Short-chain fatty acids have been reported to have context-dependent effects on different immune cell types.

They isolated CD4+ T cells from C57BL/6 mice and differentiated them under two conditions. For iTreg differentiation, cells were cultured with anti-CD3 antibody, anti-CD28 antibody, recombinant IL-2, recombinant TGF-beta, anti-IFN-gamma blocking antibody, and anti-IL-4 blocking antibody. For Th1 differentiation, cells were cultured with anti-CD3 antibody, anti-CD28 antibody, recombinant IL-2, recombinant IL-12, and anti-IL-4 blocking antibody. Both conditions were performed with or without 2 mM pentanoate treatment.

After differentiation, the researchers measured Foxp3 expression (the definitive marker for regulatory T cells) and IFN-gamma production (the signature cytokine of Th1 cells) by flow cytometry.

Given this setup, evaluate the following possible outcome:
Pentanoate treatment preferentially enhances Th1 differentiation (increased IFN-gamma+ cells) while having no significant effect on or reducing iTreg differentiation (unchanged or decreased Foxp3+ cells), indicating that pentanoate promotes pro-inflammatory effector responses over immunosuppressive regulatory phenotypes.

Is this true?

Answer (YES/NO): YES